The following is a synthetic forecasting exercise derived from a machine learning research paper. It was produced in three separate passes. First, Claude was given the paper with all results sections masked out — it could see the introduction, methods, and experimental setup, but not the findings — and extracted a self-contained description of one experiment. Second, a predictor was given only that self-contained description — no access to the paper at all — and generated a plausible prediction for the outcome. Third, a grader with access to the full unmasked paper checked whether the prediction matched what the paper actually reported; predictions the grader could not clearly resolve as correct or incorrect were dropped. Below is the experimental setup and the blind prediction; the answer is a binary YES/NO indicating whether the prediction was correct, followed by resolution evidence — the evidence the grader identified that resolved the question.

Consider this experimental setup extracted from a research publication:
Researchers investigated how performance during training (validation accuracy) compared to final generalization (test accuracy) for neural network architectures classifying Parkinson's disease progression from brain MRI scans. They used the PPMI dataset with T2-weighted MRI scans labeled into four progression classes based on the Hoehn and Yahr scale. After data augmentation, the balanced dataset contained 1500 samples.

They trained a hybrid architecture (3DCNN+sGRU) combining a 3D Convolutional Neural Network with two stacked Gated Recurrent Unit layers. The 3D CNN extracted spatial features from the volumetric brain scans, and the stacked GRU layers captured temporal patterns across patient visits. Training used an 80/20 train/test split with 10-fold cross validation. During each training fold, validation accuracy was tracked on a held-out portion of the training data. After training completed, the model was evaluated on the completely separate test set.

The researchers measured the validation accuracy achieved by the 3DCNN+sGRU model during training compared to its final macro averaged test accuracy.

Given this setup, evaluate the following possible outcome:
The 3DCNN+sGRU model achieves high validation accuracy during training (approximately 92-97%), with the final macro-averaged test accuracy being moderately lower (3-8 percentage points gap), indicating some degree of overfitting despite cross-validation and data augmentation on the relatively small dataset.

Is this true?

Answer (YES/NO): NO